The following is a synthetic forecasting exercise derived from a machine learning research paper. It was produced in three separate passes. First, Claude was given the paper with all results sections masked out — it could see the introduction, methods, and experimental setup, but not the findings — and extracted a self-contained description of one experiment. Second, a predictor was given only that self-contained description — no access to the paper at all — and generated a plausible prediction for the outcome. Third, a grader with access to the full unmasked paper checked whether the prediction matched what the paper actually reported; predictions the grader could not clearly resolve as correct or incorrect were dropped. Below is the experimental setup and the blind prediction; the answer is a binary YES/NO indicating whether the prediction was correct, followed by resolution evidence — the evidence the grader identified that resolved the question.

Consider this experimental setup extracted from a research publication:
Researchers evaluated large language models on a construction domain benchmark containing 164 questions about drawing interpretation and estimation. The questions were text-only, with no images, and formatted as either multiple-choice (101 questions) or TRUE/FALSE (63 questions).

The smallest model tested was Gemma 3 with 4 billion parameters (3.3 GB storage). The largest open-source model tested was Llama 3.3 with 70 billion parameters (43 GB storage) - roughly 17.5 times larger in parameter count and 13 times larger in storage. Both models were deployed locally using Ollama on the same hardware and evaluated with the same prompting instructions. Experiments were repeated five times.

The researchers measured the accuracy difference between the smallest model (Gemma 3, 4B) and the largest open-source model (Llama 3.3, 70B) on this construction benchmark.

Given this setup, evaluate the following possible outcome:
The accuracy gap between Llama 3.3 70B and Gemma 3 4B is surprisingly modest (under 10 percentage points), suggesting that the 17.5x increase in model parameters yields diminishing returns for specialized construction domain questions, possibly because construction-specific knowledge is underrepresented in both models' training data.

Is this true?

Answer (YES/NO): YES